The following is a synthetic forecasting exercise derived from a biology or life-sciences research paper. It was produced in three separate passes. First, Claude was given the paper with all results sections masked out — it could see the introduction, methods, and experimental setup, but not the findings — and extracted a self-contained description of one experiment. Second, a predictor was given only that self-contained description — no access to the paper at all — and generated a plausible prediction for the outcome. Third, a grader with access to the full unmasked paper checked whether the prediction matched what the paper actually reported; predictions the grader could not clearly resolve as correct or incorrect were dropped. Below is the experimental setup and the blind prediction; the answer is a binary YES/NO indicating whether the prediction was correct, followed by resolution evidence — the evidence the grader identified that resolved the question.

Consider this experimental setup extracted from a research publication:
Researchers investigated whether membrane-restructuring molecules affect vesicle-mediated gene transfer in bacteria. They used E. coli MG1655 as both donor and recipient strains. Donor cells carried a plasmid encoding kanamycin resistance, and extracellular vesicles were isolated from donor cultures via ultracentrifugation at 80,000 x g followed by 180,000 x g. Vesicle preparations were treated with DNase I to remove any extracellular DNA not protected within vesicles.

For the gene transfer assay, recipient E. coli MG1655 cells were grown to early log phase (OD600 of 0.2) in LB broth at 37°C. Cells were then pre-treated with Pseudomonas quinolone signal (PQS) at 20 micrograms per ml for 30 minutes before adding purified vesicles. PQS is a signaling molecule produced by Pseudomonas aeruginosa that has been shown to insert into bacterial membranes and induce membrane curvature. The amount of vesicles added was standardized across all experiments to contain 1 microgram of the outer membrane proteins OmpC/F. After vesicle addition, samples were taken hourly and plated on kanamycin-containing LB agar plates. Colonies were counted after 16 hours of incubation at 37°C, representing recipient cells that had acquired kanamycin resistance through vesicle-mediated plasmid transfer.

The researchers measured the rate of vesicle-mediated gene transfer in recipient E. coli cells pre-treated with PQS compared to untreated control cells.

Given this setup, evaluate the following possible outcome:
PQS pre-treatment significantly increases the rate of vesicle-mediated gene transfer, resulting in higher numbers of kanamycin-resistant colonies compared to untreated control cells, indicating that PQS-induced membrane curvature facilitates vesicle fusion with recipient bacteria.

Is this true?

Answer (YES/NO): NO